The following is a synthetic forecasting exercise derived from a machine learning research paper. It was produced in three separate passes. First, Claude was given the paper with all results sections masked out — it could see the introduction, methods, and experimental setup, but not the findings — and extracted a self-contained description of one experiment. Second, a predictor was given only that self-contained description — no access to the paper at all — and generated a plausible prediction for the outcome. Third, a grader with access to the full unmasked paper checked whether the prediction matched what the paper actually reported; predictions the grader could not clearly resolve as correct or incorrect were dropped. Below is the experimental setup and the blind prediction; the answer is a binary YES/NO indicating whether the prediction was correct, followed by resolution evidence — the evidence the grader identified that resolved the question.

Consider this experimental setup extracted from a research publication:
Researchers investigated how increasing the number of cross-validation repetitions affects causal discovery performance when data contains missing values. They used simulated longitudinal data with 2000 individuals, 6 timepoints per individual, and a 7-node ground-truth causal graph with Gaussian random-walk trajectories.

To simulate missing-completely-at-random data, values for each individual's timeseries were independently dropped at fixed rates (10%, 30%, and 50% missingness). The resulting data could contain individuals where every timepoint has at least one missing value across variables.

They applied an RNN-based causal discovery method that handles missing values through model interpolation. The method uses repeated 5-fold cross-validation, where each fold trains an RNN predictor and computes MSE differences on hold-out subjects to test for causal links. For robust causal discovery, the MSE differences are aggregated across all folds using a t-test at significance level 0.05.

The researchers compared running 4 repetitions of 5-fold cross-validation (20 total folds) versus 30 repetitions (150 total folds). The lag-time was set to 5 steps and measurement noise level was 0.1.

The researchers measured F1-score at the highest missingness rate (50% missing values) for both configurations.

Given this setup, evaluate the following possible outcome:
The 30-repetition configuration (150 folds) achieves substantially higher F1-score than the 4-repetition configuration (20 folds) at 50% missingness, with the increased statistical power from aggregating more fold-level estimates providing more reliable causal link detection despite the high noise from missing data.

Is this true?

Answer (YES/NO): NO